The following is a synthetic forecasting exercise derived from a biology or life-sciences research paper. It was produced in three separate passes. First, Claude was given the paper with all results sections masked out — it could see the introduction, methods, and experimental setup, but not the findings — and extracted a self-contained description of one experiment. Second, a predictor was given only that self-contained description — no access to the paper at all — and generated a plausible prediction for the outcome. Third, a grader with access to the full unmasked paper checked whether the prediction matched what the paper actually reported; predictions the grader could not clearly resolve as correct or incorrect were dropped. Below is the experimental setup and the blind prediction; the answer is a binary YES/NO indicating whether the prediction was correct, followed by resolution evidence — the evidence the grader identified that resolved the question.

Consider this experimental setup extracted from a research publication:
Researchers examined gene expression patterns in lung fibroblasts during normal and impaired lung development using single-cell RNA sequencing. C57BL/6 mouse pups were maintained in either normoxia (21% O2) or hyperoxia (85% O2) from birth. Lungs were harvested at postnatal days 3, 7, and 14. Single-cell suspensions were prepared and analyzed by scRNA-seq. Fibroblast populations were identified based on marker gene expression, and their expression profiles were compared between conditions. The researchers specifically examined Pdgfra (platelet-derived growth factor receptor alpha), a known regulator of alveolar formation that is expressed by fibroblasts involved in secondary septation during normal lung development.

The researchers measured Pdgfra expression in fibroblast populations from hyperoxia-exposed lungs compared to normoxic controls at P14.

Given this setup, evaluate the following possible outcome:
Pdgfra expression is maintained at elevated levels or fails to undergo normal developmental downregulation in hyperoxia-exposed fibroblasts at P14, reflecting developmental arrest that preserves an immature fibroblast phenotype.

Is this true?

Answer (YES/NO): NO